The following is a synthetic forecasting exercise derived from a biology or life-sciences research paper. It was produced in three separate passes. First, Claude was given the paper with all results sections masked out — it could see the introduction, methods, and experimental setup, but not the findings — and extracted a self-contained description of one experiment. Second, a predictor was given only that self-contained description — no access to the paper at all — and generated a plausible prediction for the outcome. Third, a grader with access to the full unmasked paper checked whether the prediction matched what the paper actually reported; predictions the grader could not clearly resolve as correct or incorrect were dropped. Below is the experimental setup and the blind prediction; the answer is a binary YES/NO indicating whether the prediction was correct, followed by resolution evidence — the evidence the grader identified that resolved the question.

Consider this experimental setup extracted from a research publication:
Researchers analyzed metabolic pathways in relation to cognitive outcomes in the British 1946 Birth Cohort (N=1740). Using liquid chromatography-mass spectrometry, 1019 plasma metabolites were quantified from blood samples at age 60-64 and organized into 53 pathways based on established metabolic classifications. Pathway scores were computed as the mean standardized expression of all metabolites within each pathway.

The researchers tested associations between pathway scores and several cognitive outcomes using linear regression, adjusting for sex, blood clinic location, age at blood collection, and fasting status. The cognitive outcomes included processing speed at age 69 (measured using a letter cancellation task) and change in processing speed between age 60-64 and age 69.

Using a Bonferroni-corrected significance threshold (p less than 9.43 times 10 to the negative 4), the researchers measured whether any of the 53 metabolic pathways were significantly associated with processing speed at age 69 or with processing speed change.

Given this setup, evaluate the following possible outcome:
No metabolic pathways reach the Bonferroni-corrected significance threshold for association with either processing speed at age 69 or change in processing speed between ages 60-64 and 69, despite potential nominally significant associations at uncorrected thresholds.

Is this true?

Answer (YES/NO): YES